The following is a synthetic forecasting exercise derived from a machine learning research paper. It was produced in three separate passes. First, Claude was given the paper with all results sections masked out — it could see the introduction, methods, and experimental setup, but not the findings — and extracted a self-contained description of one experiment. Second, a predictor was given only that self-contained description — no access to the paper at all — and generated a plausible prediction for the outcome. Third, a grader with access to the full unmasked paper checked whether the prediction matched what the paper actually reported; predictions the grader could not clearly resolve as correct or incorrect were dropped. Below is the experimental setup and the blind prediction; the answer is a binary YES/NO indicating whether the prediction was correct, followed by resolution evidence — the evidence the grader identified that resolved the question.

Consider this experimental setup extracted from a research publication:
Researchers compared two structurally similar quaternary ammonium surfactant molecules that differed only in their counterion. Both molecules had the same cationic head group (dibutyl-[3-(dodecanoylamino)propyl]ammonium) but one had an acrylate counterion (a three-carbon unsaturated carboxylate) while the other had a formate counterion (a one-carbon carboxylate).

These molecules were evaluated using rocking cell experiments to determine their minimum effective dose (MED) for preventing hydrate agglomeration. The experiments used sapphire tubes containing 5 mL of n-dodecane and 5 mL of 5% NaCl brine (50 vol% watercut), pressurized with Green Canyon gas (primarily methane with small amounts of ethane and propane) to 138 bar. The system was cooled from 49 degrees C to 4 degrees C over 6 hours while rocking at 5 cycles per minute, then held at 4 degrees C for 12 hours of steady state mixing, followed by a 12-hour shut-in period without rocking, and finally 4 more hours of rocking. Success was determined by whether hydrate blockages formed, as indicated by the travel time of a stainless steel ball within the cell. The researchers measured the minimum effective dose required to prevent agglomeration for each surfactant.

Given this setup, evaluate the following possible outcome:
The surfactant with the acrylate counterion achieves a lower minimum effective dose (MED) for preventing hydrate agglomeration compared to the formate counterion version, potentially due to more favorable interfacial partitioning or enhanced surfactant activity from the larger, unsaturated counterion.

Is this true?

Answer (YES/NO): NO